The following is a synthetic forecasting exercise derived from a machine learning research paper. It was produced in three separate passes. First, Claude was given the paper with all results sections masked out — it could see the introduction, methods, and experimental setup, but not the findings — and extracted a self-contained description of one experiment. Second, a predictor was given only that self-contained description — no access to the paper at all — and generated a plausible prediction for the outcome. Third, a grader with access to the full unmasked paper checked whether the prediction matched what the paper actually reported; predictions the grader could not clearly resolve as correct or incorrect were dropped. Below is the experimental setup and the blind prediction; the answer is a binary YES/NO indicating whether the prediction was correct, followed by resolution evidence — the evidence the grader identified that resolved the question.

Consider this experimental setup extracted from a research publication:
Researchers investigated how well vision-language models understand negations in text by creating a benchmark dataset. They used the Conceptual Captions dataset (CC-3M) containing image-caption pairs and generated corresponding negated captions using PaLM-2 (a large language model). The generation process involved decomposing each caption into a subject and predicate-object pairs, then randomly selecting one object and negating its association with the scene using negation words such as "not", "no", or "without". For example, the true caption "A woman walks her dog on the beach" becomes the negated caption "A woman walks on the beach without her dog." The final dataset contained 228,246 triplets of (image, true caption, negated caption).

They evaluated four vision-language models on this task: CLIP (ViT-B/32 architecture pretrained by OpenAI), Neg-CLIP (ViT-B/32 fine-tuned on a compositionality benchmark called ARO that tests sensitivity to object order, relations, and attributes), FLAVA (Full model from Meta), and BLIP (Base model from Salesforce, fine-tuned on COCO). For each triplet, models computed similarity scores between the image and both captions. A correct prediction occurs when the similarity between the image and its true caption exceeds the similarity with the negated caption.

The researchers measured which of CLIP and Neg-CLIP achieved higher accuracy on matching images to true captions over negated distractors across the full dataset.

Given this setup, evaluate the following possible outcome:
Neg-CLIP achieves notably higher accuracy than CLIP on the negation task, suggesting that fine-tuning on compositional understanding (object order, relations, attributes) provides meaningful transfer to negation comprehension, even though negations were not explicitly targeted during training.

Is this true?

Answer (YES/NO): NO